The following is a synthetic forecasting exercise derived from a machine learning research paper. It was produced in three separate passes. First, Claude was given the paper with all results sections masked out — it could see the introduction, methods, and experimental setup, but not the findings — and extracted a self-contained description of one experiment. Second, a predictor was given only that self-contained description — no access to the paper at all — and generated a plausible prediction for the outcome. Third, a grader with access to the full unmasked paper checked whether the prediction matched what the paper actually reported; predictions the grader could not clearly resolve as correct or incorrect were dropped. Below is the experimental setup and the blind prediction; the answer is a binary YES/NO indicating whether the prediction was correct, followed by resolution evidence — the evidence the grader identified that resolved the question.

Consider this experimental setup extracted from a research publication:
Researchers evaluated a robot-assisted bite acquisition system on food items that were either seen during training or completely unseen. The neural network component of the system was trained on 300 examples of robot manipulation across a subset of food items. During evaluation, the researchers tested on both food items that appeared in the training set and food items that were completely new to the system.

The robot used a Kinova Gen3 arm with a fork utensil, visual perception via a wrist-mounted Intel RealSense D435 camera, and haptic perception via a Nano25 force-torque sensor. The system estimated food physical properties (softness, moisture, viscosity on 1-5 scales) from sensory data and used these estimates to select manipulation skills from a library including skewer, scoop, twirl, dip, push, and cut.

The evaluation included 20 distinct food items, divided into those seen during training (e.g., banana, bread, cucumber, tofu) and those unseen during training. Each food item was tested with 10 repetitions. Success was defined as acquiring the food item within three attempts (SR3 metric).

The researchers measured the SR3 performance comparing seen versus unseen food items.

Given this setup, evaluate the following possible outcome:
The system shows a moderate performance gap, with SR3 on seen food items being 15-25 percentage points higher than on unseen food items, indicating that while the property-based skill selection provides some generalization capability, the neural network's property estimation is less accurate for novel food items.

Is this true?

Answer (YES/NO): NO